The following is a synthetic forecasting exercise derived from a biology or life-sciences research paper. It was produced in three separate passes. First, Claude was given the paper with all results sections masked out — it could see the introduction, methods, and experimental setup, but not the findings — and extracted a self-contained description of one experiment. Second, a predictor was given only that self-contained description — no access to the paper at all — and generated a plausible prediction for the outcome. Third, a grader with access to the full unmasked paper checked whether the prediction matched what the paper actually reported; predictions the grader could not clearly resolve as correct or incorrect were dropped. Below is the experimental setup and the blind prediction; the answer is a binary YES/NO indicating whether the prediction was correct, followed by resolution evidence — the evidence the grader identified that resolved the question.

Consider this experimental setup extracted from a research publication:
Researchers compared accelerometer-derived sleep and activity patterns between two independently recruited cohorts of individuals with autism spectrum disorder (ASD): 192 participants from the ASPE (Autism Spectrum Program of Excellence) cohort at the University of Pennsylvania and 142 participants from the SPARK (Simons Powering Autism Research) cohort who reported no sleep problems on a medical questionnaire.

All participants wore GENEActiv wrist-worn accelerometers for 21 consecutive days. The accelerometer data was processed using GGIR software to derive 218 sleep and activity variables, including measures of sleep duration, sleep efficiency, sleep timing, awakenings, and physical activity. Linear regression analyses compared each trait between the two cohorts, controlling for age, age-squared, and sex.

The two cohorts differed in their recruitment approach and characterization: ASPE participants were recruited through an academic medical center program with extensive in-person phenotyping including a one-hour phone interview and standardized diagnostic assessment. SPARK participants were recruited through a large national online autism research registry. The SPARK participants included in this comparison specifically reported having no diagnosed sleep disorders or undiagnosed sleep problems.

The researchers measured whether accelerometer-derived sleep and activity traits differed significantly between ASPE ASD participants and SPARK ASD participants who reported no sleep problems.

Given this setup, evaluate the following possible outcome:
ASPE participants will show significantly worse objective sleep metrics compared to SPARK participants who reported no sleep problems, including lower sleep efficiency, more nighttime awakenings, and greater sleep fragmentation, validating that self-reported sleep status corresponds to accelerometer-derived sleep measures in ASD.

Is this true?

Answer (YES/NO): NO